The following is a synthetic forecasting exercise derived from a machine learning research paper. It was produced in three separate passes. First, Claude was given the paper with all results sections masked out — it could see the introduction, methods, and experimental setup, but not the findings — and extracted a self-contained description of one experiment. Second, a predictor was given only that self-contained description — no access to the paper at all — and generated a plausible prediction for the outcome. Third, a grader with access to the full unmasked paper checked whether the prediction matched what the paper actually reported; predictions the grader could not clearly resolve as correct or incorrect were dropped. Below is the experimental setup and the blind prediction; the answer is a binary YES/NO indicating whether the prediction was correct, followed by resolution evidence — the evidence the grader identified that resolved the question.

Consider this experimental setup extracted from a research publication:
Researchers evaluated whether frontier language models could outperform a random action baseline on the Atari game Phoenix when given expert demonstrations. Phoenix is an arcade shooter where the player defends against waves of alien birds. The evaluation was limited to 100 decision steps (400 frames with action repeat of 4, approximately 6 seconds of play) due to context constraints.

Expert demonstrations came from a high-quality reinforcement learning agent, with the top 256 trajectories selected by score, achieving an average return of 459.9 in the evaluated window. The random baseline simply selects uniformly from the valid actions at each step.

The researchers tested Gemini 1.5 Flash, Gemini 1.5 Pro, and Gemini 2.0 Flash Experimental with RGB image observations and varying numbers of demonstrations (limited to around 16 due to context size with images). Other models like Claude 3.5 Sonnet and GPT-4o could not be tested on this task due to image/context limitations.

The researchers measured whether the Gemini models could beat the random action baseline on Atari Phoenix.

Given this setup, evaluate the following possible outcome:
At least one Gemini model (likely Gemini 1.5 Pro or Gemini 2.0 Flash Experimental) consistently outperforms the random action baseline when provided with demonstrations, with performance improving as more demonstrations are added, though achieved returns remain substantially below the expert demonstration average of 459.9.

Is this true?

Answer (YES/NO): NO